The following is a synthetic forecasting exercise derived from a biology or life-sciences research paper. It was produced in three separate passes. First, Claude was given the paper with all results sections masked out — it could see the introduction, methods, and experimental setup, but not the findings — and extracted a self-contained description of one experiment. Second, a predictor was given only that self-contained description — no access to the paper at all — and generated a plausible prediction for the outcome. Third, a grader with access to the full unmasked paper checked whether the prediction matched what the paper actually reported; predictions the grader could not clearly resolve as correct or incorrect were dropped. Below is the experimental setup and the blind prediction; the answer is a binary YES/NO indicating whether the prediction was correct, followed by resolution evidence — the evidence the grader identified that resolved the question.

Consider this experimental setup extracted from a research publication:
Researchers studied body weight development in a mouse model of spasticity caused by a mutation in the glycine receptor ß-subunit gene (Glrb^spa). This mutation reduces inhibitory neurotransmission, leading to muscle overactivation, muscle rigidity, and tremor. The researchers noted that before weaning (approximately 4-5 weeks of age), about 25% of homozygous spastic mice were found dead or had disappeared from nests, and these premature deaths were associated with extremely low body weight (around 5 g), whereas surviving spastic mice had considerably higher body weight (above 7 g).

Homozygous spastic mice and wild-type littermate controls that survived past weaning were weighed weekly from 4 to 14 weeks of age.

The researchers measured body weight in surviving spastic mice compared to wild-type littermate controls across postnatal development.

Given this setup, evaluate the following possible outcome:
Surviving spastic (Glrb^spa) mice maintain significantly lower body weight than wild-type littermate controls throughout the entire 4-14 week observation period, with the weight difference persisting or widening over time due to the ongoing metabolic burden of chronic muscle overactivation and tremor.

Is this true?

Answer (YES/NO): YES